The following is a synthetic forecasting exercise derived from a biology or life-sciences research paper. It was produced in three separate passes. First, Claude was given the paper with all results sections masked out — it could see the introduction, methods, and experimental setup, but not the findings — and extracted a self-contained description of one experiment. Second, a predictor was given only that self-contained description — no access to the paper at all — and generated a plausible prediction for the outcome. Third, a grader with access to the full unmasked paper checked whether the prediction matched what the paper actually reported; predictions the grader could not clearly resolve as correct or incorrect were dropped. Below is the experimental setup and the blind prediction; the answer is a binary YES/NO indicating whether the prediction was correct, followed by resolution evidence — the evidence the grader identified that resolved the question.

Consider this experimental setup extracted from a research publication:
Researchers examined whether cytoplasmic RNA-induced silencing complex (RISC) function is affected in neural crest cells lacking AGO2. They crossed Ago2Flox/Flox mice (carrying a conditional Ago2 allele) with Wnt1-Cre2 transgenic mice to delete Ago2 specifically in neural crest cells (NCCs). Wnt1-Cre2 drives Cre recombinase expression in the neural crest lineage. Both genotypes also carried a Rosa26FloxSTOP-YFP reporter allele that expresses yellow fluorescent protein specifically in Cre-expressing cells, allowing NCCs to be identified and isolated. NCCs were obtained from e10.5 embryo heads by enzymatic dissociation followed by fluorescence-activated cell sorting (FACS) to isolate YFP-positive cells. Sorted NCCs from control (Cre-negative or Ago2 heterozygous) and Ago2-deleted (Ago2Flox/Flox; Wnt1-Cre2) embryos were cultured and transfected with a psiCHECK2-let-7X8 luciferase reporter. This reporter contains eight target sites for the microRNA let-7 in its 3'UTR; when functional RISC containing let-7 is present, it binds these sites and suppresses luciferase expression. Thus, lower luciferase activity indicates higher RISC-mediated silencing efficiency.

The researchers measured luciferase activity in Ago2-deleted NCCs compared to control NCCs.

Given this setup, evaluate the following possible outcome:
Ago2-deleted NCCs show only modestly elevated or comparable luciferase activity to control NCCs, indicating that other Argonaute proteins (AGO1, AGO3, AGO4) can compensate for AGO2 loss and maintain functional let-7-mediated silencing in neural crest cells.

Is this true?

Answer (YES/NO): YES